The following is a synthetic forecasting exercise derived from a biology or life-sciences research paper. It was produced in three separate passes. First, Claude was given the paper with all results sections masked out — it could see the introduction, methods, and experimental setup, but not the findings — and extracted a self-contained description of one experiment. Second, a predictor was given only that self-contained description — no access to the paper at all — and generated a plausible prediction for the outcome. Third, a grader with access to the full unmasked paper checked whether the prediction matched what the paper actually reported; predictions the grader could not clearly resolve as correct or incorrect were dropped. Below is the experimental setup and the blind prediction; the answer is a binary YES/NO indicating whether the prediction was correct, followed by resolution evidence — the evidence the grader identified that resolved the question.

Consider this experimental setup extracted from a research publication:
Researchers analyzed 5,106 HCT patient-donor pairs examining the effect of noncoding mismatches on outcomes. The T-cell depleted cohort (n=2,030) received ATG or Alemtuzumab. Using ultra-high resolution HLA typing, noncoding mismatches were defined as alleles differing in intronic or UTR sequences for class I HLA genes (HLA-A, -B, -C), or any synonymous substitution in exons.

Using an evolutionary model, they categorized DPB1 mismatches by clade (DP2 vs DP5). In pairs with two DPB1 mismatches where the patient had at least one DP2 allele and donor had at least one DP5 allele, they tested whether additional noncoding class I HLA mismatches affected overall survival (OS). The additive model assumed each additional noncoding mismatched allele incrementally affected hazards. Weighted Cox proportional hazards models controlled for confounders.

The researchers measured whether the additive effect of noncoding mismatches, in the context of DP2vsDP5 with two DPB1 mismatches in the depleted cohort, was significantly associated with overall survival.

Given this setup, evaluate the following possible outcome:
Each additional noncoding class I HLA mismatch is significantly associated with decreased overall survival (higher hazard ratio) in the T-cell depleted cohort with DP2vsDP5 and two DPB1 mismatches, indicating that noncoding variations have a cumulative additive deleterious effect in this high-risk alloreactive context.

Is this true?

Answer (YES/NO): YES